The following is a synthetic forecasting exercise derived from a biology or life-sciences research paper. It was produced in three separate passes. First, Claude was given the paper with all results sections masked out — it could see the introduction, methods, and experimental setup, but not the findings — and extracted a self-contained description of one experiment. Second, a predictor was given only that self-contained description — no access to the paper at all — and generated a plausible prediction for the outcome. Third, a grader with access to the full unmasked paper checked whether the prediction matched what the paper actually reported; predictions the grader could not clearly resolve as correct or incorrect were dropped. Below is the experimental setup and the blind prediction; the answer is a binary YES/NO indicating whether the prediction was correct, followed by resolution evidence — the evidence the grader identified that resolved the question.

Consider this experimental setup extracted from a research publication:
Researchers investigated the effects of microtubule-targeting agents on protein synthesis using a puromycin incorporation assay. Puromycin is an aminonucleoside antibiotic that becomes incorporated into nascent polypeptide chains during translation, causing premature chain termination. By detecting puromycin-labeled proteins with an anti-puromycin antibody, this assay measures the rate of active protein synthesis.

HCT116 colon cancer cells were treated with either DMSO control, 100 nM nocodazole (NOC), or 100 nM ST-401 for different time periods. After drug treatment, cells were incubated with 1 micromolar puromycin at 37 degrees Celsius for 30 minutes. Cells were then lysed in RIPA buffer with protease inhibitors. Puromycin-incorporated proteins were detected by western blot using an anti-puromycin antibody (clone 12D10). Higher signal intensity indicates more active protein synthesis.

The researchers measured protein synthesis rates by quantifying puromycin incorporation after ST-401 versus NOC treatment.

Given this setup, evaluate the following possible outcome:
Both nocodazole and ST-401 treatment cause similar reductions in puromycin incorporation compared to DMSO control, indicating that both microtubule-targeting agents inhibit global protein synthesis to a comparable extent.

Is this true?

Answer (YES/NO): NO